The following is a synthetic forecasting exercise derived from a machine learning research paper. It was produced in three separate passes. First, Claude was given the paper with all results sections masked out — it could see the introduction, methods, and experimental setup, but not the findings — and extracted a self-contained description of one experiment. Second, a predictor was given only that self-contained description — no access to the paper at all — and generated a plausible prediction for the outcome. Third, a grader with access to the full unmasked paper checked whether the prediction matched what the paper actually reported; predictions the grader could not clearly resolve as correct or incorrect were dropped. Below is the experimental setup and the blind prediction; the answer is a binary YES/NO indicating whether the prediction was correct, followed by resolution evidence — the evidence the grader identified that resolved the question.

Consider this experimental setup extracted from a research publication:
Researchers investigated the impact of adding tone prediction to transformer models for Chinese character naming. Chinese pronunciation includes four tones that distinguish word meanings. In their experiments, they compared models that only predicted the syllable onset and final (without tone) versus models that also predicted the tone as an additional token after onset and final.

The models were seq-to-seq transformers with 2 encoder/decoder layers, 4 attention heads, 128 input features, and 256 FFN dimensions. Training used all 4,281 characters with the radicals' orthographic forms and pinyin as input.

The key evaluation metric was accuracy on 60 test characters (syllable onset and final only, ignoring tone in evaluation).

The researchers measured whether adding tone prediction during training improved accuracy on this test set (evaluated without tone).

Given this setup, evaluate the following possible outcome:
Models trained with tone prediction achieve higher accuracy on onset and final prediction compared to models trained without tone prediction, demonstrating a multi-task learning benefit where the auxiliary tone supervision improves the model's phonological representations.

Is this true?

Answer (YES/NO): NO